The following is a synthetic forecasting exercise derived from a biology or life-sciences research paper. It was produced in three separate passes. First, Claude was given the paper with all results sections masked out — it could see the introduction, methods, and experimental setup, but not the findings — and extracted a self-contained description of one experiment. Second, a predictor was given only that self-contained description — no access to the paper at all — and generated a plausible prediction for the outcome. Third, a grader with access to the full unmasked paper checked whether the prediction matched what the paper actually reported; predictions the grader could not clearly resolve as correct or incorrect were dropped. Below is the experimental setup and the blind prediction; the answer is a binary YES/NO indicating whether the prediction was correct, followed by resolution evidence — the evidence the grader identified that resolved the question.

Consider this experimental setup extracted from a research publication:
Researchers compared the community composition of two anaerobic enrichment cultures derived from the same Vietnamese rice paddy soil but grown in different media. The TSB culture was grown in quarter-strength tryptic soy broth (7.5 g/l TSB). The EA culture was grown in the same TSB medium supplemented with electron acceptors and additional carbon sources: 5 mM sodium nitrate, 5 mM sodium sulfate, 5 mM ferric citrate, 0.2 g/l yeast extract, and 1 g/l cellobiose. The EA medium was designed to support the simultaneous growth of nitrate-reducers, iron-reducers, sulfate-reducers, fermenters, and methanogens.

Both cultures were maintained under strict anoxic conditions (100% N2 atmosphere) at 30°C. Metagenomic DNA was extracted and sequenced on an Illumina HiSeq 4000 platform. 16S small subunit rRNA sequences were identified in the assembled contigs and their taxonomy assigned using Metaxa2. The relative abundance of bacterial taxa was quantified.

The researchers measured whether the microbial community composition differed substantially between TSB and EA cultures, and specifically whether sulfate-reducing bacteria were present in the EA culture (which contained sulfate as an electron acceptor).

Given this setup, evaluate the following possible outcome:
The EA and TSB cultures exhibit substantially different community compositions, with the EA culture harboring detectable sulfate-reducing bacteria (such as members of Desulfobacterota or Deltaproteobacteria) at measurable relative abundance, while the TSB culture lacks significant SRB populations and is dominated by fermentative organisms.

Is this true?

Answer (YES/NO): NO